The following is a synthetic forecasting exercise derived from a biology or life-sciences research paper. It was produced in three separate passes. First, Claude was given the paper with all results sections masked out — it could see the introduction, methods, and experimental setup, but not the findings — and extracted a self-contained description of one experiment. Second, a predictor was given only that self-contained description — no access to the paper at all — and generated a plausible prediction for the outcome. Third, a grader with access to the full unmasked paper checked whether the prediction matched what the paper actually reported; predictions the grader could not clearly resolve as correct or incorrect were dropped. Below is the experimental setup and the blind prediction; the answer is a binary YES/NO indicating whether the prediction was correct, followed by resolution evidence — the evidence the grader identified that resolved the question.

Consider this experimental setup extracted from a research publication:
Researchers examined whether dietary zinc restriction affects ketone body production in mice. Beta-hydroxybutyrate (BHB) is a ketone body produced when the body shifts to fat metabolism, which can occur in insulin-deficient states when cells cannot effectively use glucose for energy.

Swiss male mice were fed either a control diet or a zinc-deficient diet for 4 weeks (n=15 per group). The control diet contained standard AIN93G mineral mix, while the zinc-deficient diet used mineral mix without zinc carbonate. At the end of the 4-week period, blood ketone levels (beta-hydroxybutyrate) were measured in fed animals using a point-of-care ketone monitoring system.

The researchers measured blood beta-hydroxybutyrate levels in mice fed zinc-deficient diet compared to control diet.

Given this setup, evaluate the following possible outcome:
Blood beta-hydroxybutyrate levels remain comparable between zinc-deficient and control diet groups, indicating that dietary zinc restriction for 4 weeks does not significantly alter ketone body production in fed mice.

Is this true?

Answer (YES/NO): NO